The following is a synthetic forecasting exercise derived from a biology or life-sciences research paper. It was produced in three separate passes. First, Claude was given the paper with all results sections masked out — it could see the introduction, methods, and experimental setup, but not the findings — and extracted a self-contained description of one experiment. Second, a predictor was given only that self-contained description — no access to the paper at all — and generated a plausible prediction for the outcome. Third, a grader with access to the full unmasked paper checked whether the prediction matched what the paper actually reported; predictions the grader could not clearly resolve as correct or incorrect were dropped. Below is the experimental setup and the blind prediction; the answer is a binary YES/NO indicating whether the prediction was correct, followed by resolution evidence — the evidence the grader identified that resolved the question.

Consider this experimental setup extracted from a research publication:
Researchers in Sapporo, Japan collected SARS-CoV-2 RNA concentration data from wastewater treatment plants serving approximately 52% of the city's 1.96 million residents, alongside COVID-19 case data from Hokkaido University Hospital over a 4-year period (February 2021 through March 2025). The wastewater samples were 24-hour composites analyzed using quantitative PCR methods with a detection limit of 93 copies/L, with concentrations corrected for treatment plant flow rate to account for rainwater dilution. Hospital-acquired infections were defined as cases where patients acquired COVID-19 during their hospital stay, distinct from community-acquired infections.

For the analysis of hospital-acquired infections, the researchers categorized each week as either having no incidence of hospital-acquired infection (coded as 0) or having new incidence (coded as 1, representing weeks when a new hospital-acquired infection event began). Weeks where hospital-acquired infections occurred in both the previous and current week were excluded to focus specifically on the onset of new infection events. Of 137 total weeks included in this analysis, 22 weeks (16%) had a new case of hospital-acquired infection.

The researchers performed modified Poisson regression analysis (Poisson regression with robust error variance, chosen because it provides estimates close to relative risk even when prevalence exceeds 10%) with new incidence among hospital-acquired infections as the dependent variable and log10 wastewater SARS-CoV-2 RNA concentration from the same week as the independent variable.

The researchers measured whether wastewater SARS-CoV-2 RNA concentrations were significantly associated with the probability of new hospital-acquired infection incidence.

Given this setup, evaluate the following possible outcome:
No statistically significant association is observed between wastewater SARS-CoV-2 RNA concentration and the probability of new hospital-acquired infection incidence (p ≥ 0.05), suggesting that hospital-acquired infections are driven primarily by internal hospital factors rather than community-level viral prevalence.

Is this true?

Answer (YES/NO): NO